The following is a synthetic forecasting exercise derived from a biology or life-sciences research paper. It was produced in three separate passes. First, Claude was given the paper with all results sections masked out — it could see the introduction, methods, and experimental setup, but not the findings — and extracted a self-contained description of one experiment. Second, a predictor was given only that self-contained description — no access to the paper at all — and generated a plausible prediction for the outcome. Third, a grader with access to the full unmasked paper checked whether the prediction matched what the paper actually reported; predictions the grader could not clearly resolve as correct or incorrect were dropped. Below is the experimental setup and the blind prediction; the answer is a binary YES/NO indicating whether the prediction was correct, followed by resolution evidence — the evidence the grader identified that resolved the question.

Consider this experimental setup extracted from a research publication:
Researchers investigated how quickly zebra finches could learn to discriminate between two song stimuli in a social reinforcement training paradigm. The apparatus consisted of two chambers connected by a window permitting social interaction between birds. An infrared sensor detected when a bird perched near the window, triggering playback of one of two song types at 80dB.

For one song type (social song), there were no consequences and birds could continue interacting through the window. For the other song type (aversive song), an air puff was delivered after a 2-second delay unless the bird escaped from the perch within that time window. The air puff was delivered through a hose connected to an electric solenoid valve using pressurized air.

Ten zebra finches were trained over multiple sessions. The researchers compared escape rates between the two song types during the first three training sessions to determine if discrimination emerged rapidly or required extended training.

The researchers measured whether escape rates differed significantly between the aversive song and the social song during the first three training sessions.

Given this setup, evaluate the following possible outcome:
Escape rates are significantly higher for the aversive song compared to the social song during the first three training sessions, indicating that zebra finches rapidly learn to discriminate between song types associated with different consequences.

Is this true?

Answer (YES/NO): YES